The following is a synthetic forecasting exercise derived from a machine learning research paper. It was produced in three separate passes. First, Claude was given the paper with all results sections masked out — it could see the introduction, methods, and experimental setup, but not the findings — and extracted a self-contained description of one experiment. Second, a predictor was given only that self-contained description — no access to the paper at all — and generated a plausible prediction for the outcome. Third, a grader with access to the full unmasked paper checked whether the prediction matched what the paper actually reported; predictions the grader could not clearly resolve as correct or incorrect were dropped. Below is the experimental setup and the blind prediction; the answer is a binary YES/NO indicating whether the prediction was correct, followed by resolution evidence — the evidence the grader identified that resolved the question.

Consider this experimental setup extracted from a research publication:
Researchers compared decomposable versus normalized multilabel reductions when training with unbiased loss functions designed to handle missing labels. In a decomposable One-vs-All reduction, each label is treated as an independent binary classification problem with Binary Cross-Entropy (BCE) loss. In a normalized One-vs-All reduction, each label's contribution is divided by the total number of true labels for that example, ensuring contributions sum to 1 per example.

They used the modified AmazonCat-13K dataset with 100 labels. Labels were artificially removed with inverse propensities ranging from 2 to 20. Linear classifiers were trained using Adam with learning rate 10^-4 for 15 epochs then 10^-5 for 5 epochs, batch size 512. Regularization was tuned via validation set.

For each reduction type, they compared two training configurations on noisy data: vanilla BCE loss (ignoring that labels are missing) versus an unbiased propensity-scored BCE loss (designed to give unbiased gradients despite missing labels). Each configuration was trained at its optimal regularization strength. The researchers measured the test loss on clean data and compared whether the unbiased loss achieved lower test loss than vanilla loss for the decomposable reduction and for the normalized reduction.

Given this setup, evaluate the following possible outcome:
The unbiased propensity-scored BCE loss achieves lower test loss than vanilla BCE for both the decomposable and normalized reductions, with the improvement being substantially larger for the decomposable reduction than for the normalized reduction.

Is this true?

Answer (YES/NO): NO